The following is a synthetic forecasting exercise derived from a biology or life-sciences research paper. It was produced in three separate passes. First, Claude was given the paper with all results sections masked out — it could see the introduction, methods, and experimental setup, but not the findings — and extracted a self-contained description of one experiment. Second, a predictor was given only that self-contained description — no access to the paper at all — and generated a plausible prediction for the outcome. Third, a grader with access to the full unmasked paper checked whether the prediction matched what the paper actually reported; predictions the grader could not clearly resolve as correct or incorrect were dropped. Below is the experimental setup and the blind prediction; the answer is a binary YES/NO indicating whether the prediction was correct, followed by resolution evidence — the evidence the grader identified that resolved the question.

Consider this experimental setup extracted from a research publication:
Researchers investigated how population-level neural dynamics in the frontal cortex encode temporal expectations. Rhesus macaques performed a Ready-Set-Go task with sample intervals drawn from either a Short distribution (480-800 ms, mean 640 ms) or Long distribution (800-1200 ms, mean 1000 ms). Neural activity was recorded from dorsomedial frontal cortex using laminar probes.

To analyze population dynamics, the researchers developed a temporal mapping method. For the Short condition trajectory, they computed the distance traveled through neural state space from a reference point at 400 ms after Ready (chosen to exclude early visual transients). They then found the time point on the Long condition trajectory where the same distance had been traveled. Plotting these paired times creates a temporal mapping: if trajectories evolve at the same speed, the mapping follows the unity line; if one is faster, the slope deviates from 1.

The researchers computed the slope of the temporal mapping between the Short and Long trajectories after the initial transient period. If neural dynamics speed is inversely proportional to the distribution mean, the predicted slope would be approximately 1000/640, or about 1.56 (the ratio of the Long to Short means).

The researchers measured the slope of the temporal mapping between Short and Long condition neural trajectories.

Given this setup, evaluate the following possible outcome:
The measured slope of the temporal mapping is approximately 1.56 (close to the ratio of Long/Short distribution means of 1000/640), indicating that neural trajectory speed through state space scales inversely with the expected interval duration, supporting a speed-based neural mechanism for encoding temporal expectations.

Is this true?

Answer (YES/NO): YES